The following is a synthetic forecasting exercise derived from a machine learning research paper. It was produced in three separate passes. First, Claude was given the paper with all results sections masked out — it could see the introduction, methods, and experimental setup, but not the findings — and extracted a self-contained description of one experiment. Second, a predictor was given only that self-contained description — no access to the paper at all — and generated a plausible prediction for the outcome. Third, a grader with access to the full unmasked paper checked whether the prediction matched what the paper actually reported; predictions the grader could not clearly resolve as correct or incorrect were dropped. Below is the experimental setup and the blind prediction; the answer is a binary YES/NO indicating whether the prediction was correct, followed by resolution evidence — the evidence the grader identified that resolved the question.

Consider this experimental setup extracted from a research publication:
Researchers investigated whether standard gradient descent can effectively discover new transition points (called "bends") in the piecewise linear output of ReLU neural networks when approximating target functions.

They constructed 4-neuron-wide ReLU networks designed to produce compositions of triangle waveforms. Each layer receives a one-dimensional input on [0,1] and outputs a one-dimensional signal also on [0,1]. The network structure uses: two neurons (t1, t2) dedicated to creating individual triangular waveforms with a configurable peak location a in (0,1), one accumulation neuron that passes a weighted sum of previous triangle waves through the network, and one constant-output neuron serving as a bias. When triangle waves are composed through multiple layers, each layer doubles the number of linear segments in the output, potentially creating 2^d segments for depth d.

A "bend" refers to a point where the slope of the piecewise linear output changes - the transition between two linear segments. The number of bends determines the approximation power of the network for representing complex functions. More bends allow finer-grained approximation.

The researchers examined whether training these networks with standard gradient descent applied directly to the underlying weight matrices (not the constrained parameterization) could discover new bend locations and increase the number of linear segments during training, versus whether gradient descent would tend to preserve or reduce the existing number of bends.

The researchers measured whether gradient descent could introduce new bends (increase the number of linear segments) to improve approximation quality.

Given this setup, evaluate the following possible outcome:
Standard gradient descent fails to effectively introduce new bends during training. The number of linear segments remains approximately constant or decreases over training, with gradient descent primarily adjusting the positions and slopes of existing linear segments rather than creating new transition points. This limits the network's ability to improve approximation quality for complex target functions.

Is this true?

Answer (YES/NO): YES